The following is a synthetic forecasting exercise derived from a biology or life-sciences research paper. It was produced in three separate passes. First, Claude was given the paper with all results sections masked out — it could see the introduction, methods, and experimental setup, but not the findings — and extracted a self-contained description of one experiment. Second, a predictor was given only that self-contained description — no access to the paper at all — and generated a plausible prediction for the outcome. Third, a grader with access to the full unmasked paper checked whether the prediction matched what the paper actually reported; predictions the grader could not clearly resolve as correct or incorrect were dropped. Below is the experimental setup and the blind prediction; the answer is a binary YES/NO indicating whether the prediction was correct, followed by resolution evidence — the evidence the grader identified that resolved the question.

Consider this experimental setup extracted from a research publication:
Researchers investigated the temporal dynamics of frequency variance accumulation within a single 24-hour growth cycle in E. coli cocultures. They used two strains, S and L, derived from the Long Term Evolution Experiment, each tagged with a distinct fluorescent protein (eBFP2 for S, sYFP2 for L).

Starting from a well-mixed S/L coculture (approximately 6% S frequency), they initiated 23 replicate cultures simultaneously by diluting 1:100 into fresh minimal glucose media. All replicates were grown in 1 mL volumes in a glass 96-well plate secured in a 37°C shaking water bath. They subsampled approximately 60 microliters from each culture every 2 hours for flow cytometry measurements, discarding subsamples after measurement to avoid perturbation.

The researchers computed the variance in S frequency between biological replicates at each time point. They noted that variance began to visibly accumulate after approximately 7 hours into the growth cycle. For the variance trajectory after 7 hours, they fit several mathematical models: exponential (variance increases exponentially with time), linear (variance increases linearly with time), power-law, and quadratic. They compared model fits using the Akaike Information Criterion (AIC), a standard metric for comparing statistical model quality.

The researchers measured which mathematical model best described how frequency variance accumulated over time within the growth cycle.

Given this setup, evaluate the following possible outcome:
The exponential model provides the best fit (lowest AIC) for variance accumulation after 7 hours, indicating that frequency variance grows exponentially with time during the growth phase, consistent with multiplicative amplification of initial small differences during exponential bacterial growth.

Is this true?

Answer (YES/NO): YES